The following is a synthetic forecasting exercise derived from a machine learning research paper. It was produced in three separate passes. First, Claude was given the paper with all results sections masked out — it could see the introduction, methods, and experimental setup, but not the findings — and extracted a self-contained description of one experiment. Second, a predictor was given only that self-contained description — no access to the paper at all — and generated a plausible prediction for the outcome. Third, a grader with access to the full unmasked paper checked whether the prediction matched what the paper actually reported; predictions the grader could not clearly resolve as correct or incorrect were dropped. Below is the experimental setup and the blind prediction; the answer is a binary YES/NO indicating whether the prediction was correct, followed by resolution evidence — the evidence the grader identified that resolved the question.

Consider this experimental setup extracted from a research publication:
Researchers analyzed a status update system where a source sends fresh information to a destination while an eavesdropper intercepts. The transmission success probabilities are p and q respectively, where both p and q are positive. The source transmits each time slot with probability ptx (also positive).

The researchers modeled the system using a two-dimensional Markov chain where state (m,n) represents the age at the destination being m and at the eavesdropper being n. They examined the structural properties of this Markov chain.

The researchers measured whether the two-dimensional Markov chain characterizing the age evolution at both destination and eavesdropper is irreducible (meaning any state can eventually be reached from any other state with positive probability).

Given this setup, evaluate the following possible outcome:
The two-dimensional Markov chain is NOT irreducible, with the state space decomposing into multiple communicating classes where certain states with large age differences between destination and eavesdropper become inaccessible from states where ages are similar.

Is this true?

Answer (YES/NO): NO